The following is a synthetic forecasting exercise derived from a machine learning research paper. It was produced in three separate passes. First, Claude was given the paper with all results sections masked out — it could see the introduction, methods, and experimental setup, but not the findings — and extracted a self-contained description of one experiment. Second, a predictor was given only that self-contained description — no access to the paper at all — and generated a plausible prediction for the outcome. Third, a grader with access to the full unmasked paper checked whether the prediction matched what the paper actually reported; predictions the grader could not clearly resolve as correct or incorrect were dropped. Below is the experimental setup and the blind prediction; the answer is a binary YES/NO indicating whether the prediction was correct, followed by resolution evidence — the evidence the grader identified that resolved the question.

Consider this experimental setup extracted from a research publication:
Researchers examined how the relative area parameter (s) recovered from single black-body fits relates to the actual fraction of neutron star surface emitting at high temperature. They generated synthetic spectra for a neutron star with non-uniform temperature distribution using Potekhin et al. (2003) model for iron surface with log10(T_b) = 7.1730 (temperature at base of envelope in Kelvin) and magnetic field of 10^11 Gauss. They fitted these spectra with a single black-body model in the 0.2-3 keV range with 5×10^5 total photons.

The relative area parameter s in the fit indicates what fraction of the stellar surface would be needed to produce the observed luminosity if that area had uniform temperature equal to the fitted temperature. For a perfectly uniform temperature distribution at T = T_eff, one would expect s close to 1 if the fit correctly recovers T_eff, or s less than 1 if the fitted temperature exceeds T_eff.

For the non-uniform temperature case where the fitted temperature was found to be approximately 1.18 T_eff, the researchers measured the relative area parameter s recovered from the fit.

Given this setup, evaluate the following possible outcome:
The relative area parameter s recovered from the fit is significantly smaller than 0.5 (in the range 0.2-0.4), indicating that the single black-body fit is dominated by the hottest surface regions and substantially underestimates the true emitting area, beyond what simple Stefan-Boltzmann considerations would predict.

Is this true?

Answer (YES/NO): NO